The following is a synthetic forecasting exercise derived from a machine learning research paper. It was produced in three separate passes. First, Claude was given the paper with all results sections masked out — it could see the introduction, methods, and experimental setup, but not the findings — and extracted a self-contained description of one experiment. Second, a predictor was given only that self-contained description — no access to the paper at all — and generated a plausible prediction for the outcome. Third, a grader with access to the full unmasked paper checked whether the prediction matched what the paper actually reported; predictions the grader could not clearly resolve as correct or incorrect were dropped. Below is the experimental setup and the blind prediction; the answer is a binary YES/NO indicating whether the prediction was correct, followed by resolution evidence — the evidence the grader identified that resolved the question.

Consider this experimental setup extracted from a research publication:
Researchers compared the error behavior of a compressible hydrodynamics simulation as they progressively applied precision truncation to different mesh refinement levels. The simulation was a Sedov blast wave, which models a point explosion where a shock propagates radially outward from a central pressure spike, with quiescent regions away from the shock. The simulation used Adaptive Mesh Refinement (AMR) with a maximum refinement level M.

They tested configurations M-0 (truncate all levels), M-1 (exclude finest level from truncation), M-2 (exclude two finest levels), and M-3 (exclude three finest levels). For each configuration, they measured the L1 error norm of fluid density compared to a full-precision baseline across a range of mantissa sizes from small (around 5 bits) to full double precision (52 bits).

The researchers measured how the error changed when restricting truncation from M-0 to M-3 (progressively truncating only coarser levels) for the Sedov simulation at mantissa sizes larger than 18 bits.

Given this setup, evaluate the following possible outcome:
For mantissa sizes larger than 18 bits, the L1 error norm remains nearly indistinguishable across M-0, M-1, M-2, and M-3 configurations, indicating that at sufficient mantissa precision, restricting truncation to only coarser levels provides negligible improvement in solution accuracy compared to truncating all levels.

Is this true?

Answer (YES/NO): NO